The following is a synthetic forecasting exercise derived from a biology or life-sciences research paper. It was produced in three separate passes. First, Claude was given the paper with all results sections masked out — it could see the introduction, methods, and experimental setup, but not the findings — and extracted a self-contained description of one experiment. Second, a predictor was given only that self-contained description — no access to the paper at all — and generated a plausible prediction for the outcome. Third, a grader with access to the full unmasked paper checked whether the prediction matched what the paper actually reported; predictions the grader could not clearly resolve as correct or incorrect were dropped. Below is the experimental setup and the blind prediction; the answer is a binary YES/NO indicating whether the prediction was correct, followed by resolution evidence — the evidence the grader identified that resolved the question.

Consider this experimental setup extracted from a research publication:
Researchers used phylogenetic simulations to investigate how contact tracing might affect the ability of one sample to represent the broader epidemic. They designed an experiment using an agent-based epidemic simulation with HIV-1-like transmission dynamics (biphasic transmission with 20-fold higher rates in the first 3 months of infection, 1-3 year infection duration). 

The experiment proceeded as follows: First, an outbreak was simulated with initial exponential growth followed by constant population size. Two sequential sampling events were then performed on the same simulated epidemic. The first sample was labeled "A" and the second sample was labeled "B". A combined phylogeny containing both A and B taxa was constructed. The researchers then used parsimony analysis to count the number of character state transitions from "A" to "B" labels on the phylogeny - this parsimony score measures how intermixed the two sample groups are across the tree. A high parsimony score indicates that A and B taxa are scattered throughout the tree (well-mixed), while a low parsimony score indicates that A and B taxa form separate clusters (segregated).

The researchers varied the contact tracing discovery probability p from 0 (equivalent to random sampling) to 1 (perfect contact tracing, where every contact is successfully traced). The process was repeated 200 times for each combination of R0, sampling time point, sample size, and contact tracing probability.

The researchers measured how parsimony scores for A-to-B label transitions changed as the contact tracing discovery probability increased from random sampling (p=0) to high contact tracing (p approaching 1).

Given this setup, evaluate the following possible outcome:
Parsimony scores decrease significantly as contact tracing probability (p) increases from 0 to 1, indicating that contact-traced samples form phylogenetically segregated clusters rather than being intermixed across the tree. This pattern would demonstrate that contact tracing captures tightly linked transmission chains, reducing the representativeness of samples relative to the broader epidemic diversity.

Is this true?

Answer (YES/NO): YES